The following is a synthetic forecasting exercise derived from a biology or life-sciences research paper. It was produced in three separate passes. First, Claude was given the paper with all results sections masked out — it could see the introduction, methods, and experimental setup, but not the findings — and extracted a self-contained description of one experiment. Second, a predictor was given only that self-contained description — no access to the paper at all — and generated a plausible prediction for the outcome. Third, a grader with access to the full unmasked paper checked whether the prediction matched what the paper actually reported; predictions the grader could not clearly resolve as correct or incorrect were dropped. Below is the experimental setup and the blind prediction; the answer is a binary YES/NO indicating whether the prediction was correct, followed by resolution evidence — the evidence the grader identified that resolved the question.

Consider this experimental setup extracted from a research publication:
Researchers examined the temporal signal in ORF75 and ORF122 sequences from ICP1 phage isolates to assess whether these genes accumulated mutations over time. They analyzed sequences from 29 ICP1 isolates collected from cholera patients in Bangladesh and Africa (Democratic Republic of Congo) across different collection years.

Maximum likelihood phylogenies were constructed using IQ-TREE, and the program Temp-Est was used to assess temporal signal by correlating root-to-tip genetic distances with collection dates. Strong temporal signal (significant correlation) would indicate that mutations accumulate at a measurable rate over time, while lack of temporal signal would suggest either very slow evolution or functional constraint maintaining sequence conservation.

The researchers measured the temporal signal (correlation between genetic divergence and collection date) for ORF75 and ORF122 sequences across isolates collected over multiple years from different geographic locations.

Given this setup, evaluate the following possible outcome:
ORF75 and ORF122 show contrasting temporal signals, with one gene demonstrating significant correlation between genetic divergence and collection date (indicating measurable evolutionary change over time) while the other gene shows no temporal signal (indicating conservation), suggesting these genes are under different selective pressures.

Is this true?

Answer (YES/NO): NO